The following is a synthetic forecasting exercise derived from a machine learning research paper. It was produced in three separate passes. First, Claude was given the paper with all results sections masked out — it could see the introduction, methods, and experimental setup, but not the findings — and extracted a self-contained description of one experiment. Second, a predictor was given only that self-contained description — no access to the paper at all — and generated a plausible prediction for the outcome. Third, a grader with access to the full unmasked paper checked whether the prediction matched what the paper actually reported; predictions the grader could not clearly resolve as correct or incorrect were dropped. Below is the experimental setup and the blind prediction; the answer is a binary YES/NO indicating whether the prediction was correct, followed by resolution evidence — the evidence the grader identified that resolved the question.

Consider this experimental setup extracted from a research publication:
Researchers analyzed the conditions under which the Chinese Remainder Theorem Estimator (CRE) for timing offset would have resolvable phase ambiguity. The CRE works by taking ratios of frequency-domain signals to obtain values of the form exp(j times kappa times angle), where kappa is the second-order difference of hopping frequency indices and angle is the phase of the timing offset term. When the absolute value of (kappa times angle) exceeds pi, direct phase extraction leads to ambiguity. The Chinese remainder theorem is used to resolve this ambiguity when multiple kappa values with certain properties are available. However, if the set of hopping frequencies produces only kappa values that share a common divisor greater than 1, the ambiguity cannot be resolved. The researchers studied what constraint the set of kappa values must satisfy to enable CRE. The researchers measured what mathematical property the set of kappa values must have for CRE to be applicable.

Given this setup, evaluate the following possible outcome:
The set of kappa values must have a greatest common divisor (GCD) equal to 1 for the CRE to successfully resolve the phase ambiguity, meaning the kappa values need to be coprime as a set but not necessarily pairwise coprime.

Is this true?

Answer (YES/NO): YES